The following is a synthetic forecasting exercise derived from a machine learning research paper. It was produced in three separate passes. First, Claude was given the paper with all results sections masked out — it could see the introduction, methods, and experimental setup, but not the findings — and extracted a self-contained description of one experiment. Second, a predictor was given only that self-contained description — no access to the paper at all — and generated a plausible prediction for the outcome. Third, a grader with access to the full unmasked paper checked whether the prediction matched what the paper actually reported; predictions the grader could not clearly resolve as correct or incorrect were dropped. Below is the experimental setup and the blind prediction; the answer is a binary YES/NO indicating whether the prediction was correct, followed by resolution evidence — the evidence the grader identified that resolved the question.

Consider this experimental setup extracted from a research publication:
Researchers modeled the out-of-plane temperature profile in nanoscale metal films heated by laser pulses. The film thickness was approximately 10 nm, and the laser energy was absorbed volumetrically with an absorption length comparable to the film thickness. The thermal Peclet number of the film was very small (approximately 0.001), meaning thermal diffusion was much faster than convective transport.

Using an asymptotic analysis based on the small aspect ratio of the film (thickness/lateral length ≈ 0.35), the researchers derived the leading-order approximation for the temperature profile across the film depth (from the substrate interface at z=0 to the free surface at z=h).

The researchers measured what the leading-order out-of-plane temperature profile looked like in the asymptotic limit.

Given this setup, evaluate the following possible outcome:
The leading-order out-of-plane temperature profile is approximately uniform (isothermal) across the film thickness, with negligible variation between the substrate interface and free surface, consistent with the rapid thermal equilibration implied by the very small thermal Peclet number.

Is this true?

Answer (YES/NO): YES